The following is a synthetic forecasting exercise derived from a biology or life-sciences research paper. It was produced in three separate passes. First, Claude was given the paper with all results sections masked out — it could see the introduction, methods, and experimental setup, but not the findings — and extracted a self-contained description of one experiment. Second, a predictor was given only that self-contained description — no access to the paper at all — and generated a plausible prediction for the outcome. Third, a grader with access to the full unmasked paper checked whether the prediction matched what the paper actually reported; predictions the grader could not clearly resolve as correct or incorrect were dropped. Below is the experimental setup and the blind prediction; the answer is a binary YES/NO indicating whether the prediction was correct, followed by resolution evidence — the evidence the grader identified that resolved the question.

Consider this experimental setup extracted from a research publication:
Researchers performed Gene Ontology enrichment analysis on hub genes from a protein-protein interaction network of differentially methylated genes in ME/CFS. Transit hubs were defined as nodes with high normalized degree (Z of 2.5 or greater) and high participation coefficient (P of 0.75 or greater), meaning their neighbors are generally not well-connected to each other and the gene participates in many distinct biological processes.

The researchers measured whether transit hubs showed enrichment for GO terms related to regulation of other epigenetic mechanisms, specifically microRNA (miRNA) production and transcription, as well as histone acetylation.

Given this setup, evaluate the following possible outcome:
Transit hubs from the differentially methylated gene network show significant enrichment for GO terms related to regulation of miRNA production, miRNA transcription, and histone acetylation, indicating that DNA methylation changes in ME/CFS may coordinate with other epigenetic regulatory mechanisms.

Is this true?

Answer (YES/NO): YES